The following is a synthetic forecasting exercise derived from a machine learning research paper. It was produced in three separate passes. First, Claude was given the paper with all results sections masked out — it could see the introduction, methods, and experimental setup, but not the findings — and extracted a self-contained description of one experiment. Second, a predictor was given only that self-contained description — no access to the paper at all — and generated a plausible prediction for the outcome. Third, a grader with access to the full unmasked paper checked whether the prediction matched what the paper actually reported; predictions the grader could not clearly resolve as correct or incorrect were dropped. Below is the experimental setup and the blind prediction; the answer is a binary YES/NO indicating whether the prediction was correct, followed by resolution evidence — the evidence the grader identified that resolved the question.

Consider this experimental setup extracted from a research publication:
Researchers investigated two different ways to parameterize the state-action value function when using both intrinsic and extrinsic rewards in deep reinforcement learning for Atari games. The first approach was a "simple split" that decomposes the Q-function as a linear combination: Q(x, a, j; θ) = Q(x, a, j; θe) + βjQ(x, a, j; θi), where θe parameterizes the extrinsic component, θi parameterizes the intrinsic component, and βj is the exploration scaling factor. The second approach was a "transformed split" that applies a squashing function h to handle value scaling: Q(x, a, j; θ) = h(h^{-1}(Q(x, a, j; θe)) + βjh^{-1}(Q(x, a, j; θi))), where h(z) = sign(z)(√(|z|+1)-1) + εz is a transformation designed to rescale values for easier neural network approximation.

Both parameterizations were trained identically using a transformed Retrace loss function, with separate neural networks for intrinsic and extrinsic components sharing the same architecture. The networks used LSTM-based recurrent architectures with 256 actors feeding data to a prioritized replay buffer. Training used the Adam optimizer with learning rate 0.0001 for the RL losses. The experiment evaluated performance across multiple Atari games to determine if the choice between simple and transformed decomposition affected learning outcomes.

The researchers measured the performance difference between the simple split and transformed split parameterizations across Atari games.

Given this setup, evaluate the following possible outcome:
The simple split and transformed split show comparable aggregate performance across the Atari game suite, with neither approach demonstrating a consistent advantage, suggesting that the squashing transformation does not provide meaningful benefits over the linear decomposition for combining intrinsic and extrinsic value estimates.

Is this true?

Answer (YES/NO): YES